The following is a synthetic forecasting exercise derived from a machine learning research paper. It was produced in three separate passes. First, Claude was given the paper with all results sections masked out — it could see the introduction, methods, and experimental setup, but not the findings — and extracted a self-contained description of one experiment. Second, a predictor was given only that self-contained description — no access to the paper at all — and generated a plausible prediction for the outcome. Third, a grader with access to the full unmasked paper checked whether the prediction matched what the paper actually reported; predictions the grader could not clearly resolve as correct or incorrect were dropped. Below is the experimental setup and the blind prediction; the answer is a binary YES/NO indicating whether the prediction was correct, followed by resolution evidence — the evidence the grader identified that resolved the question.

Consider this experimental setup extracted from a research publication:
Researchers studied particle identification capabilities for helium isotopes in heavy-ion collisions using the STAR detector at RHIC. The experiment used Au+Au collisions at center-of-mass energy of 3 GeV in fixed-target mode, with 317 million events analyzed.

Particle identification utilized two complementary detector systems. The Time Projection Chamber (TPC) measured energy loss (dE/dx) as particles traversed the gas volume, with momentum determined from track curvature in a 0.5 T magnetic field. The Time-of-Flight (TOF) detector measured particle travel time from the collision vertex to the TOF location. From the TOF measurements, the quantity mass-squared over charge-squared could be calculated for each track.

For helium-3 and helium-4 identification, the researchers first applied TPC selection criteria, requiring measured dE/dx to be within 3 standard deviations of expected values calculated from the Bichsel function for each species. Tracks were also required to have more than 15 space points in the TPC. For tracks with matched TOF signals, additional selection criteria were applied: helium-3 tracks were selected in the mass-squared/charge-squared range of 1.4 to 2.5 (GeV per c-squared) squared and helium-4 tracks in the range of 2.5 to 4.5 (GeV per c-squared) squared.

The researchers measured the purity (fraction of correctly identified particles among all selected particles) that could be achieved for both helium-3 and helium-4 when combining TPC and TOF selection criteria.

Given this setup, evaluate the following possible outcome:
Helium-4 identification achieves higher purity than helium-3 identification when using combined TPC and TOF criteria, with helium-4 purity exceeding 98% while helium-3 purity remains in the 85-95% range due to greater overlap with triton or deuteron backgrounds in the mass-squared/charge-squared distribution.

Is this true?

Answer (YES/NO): NO